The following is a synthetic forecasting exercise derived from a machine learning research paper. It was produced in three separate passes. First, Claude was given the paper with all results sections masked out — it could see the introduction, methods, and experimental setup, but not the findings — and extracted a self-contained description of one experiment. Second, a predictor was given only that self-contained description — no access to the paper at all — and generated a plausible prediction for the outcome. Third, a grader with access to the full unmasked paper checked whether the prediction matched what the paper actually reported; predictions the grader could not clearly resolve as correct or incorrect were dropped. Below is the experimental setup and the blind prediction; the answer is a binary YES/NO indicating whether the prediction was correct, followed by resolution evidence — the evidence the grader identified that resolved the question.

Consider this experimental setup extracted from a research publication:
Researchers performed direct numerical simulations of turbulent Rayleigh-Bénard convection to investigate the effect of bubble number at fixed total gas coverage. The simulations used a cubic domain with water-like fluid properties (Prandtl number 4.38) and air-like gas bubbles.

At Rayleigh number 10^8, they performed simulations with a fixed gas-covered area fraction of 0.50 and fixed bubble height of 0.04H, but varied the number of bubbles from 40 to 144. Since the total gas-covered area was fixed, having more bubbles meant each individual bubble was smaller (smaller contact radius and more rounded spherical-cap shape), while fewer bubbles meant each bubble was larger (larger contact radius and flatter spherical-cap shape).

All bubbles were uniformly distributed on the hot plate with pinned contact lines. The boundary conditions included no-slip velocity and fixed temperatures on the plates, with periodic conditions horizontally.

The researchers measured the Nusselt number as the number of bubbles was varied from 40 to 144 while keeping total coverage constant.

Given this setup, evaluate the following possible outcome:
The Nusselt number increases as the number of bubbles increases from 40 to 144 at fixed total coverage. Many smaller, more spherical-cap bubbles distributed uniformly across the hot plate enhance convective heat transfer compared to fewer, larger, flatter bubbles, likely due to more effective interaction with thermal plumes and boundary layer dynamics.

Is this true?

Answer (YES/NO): NO